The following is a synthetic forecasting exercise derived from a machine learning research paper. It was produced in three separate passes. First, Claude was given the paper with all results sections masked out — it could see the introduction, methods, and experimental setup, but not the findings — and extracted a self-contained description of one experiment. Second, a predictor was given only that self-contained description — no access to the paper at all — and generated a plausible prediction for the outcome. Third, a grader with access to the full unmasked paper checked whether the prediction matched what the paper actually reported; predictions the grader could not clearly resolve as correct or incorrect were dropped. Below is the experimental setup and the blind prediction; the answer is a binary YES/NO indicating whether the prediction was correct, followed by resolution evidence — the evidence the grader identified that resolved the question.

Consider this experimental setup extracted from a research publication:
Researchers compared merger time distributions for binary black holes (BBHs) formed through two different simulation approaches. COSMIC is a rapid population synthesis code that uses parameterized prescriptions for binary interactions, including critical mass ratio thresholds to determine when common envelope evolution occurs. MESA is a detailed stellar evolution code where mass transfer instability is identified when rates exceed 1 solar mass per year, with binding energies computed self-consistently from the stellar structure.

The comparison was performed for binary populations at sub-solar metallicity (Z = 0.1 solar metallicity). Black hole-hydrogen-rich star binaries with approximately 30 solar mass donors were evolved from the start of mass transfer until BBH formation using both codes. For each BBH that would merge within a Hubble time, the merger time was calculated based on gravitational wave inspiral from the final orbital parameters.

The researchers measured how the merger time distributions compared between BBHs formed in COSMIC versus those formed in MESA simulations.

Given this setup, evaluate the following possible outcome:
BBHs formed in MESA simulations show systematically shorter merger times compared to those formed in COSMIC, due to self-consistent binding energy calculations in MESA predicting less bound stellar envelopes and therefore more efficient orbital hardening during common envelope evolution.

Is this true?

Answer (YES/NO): NO